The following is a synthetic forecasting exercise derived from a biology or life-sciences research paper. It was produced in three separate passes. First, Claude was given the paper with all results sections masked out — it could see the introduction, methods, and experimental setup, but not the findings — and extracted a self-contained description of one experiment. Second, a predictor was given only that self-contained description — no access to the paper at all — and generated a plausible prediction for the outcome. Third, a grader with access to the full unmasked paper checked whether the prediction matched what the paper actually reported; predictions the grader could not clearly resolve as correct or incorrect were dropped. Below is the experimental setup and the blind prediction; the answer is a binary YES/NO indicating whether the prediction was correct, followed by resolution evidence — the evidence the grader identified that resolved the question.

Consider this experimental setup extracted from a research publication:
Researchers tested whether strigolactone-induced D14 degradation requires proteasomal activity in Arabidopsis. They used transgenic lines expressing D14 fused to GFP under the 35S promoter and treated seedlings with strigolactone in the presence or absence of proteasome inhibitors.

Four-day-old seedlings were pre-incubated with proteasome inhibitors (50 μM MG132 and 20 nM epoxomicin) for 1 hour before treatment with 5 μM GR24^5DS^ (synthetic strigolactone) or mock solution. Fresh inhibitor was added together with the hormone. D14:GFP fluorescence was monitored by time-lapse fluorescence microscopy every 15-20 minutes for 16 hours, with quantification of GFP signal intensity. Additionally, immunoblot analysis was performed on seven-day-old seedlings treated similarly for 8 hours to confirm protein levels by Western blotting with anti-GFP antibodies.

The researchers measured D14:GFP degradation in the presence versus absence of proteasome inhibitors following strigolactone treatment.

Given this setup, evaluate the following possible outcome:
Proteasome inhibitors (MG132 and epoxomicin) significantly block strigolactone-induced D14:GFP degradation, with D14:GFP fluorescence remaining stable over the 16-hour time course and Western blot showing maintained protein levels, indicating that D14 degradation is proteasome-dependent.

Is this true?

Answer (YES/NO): NO